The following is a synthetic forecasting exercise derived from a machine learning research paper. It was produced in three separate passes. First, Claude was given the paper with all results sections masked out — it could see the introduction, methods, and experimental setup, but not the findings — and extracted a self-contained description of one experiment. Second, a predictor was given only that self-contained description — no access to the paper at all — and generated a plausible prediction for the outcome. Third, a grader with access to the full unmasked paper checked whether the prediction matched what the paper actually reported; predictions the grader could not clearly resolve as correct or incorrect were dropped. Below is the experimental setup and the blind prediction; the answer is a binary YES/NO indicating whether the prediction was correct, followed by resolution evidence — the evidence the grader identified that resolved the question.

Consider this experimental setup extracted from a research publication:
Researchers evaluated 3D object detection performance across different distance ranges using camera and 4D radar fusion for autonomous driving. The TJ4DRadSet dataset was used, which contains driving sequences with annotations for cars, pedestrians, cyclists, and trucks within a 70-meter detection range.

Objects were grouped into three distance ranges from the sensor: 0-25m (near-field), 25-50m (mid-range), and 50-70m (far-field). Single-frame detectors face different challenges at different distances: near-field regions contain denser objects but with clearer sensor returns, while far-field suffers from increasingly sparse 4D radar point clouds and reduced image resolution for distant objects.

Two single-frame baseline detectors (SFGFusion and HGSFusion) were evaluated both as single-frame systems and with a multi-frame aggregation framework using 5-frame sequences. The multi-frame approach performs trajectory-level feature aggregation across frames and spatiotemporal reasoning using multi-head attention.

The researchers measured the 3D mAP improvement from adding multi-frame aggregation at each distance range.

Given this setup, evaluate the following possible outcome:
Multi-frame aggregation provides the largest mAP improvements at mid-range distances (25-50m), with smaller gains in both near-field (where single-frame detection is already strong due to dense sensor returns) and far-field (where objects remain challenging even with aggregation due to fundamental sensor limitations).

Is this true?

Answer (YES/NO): NO